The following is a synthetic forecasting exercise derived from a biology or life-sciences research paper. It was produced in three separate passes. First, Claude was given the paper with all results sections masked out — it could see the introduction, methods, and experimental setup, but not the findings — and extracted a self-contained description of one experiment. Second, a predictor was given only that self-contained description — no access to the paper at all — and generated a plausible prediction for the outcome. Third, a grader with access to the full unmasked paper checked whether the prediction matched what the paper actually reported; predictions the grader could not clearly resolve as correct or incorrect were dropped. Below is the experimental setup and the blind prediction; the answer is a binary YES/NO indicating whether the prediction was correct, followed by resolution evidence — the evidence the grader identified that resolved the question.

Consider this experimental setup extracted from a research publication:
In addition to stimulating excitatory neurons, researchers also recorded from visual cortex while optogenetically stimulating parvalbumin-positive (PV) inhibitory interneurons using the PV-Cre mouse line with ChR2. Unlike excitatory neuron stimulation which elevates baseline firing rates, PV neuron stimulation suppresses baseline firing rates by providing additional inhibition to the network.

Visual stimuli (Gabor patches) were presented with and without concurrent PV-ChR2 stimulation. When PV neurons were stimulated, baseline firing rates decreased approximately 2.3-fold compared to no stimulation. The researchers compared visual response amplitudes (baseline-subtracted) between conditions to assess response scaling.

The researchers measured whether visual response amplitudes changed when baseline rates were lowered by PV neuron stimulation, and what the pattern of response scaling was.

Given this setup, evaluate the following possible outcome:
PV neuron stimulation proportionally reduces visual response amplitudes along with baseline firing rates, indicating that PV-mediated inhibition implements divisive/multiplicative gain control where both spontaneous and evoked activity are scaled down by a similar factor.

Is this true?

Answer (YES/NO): NO